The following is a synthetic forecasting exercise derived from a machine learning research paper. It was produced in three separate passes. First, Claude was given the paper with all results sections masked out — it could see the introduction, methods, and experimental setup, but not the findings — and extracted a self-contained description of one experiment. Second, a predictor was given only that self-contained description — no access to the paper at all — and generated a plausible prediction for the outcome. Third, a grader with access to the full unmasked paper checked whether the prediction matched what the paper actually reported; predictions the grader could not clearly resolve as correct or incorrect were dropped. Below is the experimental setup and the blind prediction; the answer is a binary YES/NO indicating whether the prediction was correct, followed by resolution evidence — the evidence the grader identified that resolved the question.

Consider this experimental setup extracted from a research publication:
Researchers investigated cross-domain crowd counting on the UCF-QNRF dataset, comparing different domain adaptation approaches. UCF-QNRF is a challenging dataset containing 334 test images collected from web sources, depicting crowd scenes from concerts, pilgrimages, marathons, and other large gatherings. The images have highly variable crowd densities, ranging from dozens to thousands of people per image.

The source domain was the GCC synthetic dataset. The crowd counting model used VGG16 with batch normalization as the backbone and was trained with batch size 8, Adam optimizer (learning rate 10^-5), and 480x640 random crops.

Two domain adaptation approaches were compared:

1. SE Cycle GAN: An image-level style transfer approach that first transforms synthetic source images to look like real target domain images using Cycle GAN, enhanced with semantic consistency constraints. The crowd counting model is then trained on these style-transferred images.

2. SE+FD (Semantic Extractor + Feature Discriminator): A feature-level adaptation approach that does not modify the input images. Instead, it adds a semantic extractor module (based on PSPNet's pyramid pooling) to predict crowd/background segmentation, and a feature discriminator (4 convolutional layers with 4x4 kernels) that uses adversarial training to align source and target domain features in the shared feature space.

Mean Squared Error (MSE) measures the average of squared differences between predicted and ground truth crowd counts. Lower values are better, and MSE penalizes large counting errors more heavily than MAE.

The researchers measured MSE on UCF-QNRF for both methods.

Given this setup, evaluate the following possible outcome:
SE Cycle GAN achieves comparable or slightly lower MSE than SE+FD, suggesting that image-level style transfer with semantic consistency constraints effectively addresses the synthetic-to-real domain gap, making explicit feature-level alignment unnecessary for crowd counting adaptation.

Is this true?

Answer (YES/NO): YES